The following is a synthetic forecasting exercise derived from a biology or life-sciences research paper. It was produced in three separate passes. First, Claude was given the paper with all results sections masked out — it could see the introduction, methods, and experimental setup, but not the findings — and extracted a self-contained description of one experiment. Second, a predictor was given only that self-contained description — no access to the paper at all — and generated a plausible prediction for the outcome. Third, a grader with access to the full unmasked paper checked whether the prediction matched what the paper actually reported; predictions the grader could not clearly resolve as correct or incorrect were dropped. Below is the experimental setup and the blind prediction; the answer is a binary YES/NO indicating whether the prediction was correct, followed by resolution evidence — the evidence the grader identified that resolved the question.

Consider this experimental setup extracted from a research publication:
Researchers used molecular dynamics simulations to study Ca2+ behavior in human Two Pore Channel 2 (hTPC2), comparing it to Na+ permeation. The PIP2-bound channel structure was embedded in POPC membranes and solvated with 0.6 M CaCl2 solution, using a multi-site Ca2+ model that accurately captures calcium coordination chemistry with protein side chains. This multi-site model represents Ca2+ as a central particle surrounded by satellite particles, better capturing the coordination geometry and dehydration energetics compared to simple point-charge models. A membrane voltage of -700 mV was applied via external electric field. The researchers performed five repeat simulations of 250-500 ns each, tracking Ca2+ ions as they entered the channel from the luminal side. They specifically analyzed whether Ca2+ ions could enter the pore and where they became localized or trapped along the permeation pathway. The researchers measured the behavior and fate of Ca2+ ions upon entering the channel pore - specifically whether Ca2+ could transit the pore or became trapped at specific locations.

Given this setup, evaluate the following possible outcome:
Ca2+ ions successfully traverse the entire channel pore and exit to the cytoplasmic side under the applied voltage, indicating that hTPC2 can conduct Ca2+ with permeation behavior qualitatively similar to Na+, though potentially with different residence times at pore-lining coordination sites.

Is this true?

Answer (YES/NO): NO